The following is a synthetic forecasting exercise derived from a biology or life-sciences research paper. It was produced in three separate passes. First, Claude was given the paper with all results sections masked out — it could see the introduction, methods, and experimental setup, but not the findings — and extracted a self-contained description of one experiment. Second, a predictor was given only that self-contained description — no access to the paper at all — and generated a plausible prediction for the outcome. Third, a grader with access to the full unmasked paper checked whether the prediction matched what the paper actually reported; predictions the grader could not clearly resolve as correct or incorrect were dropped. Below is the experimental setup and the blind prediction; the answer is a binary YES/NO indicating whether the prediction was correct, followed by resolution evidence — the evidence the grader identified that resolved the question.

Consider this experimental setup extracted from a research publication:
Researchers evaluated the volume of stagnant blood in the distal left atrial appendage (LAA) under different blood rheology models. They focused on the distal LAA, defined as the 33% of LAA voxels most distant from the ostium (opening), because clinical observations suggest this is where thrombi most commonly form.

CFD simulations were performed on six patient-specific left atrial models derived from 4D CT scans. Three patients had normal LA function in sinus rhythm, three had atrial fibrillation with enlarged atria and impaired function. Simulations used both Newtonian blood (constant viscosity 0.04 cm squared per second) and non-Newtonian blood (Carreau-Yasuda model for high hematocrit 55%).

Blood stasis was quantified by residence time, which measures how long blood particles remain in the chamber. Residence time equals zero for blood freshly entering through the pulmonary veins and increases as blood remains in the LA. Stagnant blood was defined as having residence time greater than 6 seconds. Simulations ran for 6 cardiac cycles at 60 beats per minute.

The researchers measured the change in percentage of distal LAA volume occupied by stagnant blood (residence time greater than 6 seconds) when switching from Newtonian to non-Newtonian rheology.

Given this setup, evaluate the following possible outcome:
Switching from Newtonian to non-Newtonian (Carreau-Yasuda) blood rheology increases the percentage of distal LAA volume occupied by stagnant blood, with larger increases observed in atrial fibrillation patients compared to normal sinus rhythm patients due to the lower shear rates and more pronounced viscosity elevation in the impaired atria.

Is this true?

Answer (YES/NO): NO